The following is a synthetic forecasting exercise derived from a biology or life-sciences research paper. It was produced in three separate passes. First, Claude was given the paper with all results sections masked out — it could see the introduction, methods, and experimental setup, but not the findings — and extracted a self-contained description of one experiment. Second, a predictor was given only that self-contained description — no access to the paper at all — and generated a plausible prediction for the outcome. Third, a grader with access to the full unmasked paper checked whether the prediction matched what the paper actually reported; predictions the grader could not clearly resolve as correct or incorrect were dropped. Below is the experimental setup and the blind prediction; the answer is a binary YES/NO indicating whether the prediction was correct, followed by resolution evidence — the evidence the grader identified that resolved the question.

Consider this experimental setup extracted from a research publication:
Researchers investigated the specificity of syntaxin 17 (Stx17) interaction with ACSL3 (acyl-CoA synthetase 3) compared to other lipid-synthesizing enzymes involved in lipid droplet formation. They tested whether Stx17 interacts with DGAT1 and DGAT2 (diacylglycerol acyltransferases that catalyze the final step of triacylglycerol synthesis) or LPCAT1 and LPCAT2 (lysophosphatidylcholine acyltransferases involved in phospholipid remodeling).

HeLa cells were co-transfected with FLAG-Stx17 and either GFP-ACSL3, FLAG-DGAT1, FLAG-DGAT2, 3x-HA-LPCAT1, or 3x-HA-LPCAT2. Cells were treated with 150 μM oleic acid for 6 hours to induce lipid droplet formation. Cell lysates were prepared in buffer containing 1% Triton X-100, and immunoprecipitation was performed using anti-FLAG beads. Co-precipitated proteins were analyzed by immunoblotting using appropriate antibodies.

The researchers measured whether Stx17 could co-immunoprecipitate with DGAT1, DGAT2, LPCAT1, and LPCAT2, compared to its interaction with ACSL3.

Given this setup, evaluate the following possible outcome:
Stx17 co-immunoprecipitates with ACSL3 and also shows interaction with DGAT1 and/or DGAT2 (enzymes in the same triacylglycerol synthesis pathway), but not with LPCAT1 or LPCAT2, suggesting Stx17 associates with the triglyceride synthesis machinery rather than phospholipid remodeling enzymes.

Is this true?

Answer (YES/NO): NO